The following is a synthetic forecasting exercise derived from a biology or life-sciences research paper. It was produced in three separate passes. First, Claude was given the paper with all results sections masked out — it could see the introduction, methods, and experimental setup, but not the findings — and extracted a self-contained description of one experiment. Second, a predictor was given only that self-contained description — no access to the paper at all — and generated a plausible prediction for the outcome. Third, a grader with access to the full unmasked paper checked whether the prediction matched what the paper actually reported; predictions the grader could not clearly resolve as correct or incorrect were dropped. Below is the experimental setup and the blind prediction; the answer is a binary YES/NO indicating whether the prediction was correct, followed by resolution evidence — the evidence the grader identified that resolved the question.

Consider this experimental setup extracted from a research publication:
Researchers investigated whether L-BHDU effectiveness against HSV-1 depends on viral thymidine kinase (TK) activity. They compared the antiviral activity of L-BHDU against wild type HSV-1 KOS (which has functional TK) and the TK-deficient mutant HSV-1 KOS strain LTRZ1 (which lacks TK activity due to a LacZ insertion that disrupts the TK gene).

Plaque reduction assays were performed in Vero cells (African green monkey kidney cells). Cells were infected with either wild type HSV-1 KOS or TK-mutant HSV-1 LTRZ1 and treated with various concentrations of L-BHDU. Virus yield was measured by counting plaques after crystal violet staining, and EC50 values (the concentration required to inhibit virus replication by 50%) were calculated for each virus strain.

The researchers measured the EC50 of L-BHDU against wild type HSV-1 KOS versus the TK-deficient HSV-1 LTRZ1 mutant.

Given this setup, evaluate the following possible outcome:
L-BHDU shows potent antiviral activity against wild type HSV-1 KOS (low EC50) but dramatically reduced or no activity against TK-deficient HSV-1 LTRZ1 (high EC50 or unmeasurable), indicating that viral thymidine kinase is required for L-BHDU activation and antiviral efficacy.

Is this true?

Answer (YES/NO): YES